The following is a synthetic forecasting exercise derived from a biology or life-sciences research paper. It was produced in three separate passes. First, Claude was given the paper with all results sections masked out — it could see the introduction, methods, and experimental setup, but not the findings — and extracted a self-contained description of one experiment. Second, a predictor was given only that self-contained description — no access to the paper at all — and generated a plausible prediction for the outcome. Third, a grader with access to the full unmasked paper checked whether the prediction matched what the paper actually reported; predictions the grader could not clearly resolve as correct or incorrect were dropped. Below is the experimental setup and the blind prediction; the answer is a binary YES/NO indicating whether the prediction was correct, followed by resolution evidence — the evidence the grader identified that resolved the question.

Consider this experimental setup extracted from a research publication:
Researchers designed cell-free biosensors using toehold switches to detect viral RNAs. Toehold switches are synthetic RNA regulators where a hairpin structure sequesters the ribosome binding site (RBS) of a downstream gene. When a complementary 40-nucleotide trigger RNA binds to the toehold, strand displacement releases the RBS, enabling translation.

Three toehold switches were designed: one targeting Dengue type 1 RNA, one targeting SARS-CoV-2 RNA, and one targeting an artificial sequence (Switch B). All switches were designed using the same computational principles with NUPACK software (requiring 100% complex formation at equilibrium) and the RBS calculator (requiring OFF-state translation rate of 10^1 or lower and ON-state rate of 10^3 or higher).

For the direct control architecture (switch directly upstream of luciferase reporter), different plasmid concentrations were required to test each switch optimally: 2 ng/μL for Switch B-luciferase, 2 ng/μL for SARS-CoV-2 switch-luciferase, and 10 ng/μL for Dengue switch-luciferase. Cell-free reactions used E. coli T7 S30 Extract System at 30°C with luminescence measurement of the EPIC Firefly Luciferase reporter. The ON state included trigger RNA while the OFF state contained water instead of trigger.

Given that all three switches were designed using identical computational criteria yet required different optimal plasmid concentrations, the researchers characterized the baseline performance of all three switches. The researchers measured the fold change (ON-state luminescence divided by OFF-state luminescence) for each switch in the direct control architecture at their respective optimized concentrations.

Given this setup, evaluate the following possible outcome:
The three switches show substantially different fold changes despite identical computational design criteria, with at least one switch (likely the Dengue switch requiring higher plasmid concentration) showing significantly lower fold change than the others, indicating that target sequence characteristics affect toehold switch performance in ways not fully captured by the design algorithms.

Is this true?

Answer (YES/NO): NO